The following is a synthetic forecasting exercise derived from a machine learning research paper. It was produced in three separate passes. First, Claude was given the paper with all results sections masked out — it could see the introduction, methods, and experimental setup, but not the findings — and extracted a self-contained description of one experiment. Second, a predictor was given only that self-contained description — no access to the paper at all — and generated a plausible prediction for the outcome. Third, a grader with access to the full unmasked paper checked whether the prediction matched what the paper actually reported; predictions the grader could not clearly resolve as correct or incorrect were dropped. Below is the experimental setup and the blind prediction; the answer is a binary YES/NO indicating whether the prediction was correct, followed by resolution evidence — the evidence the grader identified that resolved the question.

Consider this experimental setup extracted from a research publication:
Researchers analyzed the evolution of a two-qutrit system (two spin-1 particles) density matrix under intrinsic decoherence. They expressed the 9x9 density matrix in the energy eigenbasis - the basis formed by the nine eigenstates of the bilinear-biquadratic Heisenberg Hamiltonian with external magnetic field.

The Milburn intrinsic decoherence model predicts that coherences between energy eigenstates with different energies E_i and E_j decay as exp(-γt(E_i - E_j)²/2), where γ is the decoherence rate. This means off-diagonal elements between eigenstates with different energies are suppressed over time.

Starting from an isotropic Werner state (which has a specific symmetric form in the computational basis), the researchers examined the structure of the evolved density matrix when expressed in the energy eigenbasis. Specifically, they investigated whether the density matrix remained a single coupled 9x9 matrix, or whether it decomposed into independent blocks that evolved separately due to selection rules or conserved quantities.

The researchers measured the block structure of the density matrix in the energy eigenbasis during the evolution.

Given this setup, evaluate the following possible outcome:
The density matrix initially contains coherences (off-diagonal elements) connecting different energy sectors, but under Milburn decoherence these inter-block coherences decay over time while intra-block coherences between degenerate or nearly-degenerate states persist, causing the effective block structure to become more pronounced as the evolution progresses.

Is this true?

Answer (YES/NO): NO